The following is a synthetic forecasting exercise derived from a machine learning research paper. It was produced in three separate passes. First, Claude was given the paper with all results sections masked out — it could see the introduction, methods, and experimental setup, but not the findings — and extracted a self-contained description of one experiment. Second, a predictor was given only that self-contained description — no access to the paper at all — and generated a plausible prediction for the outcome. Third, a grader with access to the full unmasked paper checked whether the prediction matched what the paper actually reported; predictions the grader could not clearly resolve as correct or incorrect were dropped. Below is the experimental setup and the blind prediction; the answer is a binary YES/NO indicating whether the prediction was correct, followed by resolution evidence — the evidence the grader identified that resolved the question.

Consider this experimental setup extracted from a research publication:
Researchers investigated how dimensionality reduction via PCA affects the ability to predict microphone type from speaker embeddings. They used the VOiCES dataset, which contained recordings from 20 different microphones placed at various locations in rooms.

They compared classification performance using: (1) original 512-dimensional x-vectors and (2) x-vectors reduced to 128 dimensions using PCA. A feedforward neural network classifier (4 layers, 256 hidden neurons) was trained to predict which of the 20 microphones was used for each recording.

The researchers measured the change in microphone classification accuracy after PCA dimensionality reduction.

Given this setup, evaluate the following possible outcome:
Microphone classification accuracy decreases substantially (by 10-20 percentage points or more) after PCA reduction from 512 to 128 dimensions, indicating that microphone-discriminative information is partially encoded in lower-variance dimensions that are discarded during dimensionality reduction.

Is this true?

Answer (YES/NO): NO